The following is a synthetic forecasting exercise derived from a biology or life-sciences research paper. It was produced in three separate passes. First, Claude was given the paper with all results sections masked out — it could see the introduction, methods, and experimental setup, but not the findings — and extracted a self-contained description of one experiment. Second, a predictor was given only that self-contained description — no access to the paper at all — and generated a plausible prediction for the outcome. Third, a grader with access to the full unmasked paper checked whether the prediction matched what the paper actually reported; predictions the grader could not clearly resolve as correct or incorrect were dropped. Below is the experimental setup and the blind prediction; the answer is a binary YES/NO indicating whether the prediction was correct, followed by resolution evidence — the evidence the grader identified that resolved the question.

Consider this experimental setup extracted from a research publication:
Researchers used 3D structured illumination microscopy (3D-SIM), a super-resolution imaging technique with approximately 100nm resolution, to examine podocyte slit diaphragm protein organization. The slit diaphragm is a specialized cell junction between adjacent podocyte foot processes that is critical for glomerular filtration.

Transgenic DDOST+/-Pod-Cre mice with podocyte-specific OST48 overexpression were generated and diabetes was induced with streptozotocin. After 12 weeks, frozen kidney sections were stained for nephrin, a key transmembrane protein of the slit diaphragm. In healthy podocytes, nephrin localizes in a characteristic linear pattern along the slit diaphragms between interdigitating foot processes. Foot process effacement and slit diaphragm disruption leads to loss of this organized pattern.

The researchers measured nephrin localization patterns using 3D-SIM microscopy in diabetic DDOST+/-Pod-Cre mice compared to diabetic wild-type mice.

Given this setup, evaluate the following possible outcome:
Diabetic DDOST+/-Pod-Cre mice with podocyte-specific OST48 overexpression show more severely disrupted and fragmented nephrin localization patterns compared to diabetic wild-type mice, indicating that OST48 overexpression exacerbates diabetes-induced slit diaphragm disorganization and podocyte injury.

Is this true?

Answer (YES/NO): YES